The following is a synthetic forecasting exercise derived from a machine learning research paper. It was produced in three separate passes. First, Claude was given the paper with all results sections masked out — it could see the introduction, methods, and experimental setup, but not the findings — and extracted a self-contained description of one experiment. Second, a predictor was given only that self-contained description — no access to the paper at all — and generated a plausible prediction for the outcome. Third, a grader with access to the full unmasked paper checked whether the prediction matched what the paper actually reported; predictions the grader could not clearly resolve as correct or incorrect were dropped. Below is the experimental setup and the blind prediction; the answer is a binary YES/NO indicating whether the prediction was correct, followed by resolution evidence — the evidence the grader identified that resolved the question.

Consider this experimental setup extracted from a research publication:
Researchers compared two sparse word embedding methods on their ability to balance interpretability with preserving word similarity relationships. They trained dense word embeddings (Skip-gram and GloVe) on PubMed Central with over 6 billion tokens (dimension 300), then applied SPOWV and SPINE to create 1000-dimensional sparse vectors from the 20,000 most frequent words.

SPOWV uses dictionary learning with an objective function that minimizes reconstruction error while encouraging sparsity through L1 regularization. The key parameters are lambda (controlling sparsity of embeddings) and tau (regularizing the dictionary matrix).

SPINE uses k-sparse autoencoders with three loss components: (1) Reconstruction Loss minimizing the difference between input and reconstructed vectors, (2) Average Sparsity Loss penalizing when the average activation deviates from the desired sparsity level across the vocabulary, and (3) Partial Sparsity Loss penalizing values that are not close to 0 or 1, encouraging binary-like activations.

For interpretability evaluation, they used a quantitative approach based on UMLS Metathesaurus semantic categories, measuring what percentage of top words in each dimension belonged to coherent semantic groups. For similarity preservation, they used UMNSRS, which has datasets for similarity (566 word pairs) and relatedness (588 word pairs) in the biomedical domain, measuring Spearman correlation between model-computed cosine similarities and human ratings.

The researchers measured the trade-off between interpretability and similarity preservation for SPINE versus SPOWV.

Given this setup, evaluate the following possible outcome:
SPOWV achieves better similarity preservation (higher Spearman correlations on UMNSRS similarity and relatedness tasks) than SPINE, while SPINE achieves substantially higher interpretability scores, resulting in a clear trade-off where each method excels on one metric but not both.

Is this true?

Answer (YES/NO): YES